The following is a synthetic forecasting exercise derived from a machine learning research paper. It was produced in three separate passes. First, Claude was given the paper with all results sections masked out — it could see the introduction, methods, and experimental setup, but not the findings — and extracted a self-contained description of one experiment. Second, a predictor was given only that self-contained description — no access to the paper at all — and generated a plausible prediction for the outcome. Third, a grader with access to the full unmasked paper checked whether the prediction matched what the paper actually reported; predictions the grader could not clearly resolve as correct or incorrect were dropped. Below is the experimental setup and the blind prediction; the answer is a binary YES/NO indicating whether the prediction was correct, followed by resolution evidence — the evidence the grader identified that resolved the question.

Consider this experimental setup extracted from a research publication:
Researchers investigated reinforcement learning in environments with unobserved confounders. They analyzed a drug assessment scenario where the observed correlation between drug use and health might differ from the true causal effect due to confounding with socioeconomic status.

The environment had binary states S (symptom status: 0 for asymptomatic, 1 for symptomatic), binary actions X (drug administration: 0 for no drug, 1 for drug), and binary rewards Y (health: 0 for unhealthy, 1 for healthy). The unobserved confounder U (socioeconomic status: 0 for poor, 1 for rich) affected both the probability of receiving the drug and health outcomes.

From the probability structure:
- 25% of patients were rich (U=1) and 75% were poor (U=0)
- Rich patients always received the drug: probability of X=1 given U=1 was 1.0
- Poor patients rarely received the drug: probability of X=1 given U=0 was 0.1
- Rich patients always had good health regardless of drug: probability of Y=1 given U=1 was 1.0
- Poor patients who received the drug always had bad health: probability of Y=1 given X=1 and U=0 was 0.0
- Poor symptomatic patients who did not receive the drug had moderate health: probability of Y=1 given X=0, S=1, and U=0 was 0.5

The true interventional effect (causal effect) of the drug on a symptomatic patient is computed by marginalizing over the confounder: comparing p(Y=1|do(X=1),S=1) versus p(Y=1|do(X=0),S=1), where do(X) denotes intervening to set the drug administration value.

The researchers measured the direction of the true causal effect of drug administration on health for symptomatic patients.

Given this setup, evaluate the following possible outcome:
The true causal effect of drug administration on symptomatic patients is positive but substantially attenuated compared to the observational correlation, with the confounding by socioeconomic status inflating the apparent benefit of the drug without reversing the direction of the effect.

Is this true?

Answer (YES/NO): NO